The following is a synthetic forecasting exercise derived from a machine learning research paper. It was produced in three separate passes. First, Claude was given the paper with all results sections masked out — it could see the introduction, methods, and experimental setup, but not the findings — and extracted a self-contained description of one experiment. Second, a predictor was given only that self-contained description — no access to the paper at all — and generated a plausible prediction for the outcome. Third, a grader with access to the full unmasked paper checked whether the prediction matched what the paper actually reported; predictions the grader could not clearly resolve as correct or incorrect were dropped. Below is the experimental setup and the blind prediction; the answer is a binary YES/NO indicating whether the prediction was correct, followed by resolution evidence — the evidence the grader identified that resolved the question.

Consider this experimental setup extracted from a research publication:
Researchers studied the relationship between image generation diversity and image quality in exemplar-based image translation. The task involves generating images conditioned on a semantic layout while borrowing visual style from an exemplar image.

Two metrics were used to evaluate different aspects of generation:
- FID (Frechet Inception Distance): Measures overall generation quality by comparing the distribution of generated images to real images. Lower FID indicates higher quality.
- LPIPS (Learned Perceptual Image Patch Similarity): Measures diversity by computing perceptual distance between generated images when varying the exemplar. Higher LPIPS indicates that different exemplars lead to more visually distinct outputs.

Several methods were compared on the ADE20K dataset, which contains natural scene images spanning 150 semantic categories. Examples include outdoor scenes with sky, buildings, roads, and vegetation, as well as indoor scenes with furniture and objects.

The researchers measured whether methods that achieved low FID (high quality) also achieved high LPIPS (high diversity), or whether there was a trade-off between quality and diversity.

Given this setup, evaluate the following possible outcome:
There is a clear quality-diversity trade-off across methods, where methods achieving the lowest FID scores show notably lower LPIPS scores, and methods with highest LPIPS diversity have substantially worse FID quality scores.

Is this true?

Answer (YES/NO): NO